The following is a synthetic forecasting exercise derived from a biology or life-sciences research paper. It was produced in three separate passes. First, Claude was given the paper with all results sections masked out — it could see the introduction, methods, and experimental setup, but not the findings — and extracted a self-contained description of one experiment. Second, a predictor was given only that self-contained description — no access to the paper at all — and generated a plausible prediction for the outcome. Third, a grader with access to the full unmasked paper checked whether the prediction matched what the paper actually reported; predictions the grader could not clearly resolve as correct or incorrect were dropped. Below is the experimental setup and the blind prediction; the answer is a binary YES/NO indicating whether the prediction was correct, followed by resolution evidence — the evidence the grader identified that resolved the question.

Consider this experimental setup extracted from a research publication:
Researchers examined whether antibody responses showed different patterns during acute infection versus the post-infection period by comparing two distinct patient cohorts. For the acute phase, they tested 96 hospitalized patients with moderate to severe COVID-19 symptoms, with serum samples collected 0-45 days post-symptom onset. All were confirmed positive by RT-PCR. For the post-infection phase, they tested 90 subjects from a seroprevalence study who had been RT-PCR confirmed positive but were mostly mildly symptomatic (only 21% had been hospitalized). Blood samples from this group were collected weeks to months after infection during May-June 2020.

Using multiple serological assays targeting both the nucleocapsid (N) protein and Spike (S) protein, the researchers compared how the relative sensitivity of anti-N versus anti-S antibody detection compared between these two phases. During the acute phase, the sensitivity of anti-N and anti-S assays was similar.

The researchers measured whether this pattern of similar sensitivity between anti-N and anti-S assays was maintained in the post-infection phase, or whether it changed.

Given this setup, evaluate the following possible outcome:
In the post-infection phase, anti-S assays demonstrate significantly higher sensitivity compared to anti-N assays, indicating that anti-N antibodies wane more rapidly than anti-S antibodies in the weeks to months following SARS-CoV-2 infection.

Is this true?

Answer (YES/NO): YES